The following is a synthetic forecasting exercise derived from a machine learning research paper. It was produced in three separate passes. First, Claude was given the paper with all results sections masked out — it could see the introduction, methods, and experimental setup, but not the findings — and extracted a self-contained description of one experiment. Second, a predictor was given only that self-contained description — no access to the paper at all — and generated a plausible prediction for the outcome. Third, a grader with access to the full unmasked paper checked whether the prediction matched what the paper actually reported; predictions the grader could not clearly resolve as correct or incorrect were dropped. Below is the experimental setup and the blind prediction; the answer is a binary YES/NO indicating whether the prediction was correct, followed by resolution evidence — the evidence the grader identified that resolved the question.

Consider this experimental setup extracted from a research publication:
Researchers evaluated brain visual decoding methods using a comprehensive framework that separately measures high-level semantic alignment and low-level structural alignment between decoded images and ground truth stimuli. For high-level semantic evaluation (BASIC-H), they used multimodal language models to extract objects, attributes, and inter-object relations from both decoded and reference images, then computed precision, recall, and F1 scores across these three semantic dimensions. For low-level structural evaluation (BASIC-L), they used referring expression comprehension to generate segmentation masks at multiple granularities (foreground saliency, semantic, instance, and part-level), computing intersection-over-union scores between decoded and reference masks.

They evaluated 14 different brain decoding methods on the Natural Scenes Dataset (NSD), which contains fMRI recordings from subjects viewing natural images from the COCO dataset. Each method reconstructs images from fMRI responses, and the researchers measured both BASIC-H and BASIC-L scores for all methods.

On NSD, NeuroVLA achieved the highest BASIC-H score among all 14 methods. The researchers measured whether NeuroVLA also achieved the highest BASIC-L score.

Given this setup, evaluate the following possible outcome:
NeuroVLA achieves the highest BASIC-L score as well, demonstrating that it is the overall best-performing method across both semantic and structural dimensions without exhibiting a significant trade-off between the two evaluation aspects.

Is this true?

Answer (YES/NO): NO